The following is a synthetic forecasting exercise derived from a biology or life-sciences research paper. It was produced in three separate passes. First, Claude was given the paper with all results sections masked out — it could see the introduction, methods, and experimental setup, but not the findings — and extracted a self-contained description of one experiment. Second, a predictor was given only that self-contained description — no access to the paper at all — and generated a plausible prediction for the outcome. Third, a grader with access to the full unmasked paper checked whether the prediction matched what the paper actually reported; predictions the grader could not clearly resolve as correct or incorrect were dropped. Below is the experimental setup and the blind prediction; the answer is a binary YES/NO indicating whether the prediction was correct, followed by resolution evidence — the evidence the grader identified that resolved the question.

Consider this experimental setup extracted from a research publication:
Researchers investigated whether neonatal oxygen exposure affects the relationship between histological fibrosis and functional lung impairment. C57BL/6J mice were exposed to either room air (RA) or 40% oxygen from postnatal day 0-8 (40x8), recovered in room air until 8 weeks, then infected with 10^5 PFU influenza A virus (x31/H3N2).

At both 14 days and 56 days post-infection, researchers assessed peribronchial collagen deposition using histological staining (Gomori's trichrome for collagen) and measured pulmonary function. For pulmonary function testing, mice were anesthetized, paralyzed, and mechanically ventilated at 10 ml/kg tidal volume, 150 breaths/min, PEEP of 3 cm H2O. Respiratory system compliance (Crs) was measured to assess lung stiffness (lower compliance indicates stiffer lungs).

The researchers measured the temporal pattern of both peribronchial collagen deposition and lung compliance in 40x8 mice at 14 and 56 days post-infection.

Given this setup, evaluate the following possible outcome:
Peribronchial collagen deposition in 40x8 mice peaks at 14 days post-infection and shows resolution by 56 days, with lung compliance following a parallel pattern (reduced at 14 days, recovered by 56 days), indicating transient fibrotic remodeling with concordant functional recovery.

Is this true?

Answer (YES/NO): NO